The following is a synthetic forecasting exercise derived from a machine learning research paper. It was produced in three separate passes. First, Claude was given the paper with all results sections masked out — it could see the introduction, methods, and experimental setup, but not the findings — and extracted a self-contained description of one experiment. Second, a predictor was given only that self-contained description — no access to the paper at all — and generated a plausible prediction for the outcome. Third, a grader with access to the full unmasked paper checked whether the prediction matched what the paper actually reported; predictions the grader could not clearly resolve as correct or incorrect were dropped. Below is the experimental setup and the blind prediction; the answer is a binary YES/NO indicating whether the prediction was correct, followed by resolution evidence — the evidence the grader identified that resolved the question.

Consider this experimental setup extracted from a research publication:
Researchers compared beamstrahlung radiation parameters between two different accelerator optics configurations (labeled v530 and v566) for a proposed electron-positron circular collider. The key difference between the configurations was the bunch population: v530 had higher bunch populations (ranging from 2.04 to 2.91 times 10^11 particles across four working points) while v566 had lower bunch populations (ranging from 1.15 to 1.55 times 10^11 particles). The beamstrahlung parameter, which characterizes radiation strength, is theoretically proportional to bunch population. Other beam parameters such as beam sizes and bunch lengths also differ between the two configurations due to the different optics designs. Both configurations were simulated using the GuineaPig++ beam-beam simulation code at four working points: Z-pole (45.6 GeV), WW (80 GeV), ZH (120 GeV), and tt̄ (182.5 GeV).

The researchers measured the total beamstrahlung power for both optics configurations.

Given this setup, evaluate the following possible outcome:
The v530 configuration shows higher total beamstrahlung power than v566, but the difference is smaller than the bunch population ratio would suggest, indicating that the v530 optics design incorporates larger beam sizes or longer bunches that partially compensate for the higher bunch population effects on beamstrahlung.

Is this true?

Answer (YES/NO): NO